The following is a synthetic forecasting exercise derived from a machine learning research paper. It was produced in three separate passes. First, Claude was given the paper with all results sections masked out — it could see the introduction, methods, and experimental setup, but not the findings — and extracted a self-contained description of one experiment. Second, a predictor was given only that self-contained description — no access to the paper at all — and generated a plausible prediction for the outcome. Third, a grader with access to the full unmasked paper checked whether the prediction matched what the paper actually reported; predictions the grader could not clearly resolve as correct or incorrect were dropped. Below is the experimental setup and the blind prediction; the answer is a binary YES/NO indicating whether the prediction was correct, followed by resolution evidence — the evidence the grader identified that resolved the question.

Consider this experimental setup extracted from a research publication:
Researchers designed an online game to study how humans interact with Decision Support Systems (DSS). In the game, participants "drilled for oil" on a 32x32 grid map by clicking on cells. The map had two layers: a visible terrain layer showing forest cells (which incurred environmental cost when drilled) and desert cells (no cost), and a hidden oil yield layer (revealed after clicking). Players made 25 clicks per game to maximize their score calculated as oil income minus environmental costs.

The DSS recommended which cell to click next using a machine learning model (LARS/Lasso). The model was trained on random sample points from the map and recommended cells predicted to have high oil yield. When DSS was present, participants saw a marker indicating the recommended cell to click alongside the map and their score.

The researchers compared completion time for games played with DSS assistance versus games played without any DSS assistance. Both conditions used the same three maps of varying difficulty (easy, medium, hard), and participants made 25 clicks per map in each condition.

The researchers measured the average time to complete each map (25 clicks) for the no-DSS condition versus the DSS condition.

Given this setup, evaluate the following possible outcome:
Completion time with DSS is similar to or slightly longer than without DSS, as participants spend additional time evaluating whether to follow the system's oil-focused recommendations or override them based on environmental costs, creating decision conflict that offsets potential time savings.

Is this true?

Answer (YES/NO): NO